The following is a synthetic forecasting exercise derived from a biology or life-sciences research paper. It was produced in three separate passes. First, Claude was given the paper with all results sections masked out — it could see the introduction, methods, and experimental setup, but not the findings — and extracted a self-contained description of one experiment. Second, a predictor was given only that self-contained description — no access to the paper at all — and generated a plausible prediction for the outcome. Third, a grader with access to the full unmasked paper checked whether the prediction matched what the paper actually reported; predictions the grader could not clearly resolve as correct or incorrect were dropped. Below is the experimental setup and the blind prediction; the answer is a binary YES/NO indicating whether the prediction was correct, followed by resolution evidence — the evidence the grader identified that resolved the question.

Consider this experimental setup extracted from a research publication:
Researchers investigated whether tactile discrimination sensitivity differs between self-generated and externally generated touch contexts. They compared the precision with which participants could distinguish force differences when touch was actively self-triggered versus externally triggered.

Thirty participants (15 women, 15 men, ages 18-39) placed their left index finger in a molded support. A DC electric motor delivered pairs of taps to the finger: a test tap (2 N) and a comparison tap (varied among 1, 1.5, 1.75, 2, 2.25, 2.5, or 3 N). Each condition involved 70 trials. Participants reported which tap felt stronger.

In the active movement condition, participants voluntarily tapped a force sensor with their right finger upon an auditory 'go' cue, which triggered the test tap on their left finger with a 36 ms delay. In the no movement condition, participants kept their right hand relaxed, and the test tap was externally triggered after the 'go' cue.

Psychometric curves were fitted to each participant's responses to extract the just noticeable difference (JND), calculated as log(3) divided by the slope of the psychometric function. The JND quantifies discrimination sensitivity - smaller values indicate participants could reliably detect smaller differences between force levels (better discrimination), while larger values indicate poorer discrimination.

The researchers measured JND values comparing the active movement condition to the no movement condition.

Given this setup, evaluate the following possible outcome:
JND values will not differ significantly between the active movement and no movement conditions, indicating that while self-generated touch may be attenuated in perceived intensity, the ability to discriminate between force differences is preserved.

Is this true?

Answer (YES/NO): NO